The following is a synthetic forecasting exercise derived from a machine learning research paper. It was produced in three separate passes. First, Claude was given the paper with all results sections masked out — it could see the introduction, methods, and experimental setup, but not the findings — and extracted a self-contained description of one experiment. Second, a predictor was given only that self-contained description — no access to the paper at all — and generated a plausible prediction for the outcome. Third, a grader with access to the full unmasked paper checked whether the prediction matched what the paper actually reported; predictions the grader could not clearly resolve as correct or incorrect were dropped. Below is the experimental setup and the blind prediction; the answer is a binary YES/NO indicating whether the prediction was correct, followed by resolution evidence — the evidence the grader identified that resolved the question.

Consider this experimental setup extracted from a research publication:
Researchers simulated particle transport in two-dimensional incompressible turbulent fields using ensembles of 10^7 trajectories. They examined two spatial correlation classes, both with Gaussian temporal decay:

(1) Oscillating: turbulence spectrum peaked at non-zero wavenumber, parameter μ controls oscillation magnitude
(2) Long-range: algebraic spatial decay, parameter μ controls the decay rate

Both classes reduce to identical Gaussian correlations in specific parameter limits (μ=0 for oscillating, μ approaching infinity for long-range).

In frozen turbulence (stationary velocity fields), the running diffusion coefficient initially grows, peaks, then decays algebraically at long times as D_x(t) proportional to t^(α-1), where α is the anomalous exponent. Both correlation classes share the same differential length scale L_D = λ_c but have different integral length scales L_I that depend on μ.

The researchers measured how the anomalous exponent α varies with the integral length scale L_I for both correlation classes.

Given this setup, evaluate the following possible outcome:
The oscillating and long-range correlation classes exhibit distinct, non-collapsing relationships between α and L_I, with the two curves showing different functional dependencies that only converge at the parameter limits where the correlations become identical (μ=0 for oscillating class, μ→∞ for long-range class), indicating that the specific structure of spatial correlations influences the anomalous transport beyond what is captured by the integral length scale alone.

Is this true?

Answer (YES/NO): YES